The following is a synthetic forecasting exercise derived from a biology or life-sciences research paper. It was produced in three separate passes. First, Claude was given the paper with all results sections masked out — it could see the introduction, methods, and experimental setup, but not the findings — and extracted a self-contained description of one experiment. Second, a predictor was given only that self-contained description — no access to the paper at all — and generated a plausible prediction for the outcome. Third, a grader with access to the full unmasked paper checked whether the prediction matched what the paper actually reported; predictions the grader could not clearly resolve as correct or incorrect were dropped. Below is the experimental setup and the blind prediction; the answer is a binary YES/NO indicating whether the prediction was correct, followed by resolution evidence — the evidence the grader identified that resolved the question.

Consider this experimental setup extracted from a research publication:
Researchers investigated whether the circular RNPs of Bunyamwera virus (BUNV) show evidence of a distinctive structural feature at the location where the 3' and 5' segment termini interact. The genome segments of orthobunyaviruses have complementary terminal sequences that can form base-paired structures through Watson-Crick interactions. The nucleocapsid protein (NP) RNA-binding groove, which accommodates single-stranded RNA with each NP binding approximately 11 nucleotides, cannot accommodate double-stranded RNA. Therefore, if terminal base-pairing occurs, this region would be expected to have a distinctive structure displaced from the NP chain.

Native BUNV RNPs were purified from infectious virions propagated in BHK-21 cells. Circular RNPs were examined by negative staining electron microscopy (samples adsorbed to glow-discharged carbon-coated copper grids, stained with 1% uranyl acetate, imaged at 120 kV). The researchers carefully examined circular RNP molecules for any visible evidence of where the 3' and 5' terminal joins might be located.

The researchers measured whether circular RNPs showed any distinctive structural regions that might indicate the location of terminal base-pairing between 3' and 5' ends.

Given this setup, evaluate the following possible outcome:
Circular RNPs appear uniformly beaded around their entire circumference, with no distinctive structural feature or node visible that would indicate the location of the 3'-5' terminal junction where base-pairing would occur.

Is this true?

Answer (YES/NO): YES